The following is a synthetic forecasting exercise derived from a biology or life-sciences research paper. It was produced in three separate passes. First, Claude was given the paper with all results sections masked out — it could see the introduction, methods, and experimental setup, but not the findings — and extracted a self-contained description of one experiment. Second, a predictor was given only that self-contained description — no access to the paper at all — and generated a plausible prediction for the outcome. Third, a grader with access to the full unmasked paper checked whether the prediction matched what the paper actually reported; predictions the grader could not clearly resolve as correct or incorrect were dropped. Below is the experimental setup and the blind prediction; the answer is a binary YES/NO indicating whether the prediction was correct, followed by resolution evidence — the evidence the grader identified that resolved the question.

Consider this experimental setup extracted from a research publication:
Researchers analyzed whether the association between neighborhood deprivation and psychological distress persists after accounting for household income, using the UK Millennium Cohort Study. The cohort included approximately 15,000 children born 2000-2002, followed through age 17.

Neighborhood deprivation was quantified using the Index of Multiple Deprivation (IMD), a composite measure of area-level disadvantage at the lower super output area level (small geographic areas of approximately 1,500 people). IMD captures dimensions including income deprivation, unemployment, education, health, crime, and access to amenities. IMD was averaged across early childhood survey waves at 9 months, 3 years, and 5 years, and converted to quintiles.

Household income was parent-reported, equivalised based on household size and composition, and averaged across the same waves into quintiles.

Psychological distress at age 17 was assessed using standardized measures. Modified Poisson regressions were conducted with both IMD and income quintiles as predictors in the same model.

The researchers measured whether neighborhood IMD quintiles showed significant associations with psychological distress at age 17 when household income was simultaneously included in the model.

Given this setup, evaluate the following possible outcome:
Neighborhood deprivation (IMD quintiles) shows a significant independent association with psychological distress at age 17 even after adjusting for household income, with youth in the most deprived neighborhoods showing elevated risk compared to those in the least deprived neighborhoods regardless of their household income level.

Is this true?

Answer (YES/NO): NO